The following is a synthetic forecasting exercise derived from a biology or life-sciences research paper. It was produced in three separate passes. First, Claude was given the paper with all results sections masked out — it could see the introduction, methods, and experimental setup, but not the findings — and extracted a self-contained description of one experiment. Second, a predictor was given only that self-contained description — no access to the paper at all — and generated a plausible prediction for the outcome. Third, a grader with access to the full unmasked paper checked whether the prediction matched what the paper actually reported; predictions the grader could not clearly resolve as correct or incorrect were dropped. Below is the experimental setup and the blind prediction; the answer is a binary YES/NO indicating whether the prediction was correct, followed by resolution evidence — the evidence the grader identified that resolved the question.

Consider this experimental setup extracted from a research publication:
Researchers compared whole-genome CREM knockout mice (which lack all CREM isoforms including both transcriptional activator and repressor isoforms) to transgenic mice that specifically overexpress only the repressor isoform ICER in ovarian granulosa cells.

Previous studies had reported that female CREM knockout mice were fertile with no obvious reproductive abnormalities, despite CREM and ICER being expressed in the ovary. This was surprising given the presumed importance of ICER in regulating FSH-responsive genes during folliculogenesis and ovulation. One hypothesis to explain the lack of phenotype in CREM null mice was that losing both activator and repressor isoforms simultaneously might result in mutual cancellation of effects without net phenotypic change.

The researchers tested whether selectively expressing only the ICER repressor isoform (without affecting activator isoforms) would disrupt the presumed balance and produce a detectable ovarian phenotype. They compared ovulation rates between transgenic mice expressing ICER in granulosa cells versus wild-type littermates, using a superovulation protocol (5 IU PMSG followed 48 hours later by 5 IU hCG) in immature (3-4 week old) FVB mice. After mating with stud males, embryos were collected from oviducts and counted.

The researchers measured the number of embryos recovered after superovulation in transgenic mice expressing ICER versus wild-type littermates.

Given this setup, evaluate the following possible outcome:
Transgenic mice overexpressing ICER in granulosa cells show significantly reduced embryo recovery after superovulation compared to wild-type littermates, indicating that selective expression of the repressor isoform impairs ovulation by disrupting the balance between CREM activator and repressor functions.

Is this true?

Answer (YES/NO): NO